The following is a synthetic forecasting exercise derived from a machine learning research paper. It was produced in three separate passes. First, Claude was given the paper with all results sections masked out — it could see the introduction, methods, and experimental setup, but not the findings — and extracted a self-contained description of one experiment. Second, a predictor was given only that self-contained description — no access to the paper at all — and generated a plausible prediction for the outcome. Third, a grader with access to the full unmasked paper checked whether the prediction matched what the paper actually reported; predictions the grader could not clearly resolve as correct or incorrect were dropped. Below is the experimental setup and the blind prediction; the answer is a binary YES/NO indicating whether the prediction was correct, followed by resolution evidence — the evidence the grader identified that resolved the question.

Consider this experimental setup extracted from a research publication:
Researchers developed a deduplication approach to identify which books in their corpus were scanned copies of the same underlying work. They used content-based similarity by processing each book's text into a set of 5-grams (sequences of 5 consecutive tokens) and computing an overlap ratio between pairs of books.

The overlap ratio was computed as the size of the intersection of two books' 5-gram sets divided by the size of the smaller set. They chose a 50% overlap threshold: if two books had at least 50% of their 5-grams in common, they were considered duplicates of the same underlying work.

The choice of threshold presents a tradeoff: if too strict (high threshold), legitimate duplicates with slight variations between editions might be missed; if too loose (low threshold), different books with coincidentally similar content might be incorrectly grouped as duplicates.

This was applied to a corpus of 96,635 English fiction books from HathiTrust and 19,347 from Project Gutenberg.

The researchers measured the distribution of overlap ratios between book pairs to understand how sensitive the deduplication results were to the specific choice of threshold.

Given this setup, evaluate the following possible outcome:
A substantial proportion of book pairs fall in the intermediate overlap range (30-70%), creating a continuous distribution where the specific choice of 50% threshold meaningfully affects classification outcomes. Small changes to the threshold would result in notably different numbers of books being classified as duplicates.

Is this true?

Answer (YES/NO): NO